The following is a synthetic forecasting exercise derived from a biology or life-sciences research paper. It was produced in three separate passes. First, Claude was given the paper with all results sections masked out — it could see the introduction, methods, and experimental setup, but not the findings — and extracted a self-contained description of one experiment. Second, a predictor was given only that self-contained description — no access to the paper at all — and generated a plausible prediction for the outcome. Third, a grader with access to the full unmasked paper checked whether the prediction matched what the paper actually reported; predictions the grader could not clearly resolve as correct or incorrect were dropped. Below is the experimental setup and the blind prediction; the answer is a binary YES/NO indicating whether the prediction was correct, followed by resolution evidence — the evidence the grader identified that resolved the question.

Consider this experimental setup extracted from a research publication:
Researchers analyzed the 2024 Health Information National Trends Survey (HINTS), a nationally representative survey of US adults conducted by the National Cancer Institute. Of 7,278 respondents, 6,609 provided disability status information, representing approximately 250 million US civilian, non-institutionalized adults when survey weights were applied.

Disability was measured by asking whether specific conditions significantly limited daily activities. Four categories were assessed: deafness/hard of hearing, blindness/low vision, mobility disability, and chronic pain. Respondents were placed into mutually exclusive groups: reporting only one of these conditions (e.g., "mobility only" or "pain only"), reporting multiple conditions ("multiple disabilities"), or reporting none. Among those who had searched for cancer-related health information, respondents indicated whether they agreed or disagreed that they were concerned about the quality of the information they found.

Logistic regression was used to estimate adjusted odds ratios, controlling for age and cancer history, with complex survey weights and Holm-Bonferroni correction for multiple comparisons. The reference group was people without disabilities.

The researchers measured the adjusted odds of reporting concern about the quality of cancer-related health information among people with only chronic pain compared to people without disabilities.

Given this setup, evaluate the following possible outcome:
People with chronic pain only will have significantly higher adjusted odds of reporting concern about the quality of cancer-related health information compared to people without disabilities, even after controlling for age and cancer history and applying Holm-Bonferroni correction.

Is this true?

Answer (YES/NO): NO